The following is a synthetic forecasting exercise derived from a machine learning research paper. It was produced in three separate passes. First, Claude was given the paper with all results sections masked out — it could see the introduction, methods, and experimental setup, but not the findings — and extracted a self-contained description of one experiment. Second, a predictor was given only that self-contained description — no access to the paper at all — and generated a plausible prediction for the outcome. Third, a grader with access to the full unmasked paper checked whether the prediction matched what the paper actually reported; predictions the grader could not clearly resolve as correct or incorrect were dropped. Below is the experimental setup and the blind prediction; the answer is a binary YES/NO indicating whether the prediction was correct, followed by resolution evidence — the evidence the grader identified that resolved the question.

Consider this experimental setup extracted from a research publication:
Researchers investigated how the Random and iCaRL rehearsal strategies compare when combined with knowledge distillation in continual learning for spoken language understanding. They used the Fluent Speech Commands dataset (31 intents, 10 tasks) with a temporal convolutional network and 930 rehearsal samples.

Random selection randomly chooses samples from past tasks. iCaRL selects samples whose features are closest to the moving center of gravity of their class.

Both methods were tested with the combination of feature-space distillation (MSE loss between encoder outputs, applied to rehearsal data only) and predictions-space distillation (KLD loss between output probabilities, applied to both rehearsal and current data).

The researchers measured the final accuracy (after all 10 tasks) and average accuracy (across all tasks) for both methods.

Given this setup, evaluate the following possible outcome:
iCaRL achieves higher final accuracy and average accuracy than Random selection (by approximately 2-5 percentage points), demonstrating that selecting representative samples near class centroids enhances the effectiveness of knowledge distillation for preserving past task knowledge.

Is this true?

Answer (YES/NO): NO